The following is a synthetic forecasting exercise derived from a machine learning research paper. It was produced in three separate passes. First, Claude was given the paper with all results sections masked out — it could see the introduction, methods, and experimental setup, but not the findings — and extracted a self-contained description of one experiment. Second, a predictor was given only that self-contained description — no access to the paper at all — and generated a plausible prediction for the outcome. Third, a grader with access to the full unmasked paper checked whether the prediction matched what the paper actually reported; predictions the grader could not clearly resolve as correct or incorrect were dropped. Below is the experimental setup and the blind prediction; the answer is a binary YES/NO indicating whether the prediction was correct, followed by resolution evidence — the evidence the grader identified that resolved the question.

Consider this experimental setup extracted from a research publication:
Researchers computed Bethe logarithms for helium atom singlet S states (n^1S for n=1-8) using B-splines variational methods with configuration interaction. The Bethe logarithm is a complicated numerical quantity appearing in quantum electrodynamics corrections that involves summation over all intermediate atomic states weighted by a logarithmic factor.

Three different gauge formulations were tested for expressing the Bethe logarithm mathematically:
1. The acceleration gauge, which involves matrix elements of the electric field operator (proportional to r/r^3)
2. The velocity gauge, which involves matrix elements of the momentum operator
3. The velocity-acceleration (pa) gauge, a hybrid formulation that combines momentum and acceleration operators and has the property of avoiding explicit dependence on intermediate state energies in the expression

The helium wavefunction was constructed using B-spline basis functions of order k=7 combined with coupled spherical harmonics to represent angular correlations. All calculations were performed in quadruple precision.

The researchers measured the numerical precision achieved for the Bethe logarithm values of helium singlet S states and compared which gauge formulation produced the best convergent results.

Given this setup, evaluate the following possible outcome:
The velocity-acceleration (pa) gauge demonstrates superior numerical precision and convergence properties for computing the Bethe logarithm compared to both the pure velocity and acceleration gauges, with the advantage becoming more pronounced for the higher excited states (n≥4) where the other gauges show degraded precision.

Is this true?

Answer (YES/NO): NO